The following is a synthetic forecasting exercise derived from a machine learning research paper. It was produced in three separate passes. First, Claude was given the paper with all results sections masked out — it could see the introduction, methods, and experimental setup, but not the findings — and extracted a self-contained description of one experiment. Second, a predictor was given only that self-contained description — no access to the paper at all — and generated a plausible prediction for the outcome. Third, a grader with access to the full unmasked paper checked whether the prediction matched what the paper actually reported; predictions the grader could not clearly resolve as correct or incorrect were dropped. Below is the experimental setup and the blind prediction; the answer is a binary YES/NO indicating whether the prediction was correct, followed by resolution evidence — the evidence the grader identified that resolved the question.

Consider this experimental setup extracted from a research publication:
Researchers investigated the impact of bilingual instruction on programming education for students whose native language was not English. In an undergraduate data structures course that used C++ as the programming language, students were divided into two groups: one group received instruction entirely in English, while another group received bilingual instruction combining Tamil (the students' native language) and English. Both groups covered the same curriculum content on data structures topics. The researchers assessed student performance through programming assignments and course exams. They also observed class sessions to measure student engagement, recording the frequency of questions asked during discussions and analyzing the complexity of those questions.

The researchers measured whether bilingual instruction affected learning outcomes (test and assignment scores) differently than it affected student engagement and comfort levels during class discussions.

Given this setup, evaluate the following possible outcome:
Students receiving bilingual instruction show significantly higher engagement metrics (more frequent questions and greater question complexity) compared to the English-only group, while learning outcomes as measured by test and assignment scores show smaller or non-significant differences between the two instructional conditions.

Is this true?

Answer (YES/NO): YES